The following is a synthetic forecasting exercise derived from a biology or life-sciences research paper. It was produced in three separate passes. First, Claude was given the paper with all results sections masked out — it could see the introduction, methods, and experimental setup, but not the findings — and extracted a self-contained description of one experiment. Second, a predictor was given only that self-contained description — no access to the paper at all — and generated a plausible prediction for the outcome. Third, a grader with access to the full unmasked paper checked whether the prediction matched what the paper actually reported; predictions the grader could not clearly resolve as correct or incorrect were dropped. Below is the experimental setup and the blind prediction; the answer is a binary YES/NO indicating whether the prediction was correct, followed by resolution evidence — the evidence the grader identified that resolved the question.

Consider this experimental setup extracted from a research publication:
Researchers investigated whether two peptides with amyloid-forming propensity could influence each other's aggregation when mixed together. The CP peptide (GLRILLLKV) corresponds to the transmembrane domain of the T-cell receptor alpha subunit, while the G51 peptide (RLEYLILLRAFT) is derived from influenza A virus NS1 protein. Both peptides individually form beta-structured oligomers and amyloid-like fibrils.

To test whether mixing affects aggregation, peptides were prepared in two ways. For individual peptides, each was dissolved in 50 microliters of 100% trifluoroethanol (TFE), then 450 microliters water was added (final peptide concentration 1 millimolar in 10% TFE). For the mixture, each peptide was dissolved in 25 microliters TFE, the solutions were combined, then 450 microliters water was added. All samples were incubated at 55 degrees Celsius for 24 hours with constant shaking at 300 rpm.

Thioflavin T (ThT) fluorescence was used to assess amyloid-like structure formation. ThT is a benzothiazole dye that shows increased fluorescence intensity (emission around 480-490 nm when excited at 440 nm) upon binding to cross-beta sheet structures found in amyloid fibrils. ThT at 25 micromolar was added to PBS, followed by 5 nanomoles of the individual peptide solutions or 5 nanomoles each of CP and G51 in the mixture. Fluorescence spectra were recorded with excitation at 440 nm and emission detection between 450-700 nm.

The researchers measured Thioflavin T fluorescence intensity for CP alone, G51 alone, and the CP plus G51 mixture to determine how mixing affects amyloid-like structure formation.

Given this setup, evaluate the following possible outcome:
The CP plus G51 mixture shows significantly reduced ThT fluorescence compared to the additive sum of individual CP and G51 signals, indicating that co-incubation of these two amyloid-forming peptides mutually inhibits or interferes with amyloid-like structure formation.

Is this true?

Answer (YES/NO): YES